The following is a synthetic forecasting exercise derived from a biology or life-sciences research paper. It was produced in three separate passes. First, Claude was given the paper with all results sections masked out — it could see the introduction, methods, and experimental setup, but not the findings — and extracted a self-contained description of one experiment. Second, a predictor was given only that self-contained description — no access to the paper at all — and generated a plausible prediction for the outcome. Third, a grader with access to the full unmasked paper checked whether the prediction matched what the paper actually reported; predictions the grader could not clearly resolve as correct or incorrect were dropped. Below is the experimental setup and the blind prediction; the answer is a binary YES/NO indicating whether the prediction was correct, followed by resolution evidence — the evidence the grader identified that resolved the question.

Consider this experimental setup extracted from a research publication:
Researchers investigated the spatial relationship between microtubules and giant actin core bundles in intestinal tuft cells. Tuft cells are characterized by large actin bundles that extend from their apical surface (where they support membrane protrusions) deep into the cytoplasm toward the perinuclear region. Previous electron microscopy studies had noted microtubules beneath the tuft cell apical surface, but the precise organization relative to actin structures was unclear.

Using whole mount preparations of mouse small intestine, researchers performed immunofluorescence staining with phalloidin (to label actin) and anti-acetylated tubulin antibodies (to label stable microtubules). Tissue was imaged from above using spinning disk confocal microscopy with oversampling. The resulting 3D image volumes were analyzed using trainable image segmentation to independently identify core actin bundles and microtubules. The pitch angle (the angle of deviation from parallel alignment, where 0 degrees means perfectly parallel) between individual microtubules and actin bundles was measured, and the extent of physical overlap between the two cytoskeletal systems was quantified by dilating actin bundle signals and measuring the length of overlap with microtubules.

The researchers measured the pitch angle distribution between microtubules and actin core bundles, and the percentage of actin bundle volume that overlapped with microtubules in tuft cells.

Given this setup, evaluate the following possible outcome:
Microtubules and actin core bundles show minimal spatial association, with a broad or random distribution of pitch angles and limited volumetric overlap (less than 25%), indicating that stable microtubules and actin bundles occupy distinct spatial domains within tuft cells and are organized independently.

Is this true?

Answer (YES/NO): NO